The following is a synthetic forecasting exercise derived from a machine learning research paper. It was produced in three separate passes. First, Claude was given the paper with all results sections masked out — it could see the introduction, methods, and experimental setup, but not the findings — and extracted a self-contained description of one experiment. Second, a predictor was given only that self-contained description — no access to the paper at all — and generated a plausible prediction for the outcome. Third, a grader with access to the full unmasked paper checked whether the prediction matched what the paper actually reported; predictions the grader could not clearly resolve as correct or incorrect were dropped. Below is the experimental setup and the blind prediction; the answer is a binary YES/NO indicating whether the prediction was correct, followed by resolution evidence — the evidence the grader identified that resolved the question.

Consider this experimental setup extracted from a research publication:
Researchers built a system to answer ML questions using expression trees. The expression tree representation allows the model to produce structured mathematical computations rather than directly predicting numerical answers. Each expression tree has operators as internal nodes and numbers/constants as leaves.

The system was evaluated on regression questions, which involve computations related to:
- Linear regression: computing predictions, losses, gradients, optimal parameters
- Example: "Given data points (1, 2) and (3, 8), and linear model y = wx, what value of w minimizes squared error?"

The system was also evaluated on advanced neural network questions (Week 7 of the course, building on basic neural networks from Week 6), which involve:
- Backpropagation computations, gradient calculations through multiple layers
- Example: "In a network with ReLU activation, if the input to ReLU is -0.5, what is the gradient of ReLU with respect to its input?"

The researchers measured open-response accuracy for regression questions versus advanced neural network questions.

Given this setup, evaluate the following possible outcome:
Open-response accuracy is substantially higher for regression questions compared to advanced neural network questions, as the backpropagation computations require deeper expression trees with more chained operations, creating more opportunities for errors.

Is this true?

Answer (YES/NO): NO